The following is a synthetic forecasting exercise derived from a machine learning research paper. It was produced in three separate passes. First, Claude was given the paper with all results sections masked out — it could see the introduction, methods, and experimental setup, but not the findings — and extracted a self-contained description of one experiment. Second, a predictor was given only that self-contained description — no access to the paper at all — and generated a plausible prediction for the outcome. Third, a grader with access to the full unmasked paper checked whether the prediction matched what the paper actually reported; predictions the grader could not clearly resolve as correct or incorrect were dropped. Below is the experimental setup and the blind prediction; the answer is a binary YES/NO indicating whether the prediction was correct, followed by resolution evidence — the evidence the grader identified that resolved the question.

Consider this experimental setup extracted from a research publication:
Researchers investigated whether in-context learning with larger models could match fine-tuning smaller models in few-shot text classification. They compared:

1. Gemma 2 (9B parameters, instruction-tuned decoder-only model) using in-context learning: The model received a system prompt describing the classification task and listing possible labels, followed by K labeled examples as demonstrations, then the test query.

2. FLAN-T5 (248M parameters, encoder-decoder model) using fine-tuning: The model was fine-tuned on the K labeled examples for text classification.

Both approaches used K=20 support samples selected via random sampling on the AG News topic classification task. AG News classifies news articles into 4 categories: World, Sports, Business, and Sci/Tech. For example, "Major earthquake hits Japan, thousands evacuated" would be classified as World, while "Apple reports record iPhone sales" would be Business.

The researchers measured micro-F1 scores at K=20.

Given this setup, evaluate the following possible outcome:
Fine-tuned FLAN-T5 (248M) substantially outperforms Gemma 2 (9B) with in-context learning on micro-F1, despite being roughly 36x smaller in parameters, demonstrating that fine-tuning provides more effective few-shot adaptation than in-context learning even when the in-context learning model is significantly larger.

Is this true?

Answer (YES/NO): NO